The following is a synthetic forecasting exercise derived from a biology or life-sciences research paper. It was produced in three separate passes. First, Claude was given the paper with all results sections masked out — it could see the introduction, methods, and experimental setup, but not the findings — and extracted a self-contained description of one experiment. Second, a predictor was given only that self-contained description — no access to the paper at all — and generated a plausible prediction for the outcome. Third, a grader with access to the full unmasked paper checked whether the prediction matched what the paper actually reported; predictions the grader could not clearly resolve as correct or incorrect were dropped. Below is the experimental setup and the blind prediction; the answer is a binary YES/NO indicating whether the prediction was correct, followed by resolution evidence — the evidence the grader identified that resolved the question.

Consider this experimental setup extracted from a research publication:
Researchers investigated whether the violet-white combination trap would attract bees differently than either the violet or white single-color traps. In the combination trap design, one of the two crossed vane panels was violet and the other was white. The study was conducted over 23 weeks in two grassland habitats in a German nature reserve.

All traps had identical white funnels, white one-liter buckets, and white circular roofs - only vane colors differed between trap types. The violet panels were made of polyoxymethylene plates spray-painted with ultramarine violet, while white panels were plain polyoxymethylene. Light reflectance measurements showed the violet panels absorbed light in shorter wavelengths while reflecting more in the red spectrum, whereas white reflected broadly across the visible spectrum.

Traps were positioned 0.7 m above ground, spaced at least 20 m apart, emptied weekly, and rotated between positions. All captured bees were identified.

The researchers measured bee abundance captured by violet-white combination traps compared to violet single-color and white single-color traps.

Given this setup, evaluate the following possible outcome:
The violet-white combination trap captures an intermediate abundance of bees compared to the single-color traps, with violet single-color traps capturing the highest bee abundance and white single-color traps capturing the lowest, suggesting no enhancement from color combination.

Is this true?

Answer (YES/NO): NO